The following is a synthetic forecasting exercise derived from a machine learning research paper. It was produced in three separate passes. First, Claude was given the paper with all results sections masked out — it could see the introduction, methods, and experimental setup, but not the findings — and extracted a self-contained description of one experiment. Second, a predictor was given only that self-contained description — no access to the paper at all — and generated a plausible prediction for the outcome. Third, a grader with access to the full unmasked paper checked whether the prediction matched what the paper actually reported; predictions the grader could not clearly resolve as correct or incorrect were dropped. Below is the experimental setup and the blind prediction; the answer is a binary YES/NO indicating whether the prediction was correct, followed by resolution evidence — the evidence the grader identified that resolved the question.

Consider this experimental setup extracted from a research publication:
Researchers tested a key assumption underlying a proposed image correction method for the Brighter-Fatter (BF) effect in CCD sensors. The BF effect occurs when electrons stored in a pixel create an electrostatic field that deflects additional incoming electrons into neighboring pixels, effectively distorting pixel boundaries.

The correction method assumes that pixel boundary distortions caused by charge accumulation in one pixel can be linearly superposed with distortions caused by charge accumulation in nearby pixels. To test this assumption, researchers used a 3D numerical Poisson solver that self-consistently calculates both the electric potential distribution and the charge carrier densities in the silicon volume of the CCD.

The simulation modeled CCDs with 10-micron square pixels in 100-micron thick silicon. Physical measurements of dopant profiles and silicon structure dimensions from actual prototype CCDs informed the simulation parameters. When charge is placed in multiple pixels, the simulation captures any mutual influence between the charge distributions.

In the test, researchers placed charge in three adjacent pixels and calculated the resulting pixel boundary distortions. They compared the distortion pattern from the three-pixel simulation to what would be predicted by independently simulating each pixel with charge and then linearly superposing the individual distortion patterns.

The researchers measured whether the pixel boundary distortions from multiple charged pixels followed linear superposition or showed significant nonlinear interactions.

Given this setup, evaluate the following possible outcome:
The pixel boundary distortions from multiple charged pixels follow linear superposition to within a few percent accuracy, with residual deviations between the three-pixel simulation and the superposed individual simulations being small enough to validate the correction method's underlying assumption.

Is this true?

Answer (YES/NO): YES